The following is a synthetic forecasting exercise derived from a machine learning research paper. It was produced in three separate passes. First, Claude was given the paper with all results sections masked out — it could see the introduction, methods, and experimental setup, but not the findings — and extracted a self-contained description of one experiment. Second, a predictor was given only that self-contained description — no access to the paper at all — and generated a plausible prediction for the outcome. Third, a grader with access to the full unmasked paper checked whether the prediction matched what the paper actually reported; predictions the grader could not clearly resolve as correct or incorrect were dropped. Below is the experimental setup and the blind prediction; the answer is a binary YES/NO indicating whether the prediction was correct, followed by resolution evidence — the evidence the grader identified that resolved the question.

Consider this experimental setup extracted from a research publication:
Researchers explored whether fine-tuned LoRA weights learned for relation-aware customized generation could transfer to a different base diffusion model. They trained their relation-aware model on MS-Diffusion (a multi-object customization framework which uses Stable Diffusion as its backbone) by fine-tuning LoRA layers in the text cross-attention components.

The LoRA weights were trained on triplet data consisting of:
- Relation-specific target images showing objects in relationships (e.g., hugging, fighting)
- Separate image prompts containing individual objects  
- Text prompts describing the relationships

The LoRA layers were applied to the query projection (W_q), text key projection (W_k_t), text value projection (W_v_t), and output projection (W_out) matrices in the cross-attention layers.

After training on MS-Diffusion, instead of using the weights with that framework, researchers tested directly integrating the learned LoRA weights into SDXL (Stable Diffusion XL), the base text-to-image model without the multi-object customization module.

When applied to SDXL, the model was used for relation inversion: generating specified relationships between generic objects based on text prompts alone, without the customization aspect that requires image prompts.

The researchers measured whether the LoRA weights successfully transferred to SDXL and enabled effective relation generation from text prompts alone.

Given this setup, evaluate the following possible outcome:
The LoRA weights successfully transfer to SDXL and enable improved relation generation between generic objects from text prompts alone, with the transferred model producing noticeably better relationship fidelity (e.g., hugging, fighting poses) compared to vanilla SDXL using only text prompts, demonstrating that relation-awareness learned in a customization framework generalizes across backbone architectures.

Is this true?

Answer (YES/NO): YES